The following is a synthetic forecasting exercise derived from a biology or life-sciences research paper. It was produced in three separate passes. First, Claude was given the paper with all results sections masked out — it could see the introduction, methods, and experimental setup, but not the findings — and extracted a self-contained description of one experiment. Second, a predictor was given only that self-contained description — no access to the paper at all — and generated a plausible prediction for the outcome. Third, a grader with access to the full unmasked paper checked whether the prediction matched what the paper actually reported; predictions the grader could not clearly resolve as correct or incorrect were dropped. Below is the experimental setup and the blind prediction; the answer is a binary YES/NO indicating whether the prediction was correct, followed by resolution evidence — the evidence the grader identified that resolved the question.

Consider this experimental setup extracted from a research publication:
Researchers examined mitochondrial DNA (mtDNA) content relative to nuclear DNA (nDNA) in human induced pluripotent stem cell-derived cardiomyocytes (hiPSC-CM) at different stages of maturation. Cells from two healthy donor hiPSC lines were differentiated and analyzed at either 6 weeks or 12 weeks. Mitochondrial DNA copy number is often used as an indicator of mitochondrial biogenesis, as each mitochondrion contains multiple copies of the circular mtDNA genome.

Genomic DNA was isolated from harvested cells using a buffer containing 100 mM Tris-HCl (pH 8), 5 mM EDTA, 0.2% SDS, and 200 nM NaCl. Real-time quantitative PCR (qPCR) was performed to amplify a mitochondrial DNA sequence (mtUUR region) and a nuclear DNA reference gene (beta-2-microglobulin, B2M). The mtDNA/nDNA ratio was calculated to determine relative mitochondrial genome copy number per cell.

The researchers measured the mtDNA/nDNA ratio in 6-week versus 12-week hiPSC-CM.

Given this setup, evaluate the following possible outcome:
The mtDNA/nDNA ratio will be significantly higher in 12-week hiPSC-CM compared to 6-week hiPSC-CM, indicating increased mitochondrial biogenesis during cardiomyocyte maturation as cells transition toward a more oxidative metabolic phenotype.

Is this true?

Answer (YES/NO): NO